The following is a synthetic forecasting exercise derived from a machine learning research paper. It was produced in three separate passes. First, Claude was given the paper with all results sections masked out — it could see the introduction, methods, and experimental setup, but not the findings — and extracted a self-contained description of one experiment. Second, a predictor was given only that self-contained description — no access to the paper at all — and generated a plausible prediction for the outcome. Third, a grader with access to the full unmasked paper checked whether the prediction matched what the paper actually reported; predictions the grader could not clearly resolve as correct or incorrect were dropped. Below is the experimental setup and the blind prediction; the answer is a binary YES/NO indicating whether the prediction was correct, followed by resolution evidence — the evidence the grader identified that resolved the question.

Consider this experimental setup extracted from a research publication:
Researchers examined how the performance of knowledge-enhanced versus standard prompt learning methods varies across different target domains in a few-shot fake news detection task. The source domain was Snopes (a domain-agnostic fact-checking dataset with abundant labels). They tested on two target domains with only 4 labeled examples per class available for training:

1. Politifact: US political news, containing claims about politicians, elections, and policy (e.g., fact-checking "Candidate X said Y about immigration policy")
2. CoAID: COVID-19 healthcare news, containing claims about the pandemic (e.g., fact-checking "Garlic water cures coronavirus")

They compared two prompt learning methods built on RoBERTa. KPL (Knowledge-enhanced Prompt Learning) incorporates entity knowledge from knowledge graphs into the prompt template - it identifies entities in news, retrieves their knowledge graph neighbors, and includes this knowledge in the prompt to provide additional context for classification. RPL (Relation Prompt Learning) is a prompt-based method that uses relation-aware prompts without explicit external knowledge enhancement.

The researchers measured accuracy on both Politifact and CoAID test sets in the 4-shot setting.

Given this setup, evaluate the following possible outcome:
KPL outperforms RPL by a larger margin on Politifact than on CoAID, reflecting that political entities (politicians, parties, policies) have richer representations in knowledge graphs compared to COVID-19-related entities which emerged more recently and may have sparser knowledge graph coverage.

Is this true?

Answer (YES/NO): NO